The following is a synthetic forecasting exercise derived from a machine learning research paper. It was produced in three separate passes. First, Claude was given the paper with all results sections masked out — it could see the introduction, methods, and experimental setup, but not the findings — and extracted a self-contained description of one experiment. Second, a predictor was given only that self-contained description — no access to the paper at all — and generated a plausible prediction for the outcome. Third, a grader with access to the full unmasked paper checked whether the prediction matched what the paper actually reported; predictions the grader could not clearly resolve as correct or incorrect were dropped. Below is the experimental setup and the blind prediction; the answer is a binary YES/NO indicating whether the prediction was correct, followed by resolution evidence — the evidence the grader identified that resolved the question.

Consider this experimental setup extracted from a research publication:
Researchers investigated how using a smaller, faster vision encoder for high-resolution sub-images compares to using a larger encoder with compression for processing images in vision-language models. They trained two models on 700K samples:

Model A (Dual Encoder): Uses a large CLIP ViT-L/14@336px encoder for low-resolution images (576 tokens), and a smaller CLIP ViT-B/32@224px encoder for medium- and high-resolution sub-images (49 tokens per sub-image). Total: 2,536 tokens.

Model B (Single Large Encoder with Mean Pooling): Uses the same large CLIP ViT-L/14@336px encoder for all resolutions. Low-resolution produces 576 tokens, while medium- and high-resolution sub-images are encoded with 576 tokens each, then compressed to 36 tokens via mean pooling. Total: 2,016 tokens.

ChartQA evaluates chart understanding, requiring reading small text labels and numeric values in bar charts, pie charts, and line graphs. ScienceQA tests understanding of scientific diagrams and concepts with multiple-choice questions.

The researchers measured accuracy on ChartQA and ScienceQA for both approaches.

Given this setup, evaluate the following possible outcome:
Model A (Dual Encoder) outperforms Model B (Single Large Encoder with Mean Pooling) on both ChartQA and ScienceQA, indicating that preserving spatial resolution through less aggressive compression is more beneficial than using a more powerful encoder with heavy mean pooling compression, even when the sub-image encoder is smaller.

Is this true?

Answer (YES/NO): NO